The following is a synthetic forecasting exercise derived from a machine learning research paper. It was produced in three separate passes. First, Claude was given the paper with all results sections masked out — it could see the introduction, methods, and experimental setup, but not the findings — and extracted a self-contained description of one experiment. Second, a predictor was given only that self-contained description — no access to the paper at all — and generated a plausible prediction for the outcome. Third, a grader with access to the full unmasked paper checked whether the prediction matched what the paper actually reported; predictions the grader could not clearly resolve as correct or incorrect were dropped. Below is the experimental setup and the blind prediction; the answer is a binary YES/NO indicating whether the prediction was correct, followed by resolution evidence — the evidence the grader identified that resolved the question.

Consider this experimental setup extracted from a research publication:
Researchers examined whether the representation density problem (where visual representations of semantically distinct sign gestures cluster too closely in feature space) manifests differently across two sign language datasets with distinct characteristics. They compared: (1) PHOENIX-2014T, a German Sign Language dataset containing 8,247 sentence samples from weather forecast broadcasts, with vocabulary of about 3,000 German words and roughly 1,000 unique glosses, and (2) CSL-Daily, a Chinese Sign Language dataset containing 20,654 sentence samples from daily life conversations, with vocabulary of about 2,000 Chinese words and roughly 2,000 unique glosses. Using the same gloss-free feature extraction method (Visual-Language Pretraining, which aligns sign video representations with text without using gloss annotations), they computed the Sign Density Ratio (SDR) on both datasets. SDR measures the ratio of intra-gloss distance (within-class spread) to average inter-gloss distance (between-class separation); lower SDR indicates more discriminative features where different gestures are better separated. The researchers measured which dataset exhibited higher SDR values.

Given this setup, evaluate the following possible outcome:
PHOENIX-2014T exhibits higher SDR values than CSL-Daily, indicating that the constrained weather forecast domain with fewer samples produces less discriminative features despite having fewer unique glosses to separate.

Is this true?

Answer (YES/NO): YES